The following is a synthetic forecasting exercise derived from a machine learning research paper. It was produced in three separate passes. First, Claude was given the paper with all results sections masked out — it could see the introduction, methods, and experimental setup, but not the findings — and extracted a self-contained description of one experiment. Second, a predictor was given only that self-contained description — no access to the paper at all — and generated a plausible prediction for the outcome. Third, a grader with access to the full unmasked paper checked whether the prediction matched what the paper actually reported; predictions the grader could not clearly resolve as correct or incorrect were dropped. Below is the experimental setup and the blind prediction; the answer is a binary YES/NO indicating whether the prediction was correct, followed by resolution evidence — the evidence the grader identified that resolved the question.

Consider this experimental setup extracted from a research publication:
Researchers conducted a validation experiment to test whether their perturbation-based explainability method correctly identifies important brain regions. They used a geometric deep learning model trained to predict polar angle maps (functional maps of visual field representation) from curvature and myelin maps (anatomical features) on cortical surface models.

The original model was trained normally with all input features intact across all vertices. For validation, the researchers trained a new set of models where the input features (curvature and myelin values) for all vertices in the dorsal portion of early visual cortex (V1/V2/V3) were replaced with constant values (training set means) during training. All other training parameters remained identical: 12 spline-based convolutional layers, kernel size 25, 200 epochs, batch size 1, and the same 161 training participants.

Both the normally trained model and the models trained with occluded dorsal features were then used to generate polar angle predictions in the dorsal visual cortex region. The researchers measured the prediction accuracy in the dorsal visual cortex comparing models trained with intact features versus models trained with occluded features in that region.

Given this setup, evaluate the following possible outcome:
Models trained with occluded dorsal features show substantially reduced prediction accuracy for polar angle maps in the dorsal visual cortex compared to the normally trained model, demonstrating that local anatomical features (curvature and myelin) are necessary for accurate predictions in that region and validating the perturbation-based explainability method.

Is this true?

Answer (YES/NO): NO